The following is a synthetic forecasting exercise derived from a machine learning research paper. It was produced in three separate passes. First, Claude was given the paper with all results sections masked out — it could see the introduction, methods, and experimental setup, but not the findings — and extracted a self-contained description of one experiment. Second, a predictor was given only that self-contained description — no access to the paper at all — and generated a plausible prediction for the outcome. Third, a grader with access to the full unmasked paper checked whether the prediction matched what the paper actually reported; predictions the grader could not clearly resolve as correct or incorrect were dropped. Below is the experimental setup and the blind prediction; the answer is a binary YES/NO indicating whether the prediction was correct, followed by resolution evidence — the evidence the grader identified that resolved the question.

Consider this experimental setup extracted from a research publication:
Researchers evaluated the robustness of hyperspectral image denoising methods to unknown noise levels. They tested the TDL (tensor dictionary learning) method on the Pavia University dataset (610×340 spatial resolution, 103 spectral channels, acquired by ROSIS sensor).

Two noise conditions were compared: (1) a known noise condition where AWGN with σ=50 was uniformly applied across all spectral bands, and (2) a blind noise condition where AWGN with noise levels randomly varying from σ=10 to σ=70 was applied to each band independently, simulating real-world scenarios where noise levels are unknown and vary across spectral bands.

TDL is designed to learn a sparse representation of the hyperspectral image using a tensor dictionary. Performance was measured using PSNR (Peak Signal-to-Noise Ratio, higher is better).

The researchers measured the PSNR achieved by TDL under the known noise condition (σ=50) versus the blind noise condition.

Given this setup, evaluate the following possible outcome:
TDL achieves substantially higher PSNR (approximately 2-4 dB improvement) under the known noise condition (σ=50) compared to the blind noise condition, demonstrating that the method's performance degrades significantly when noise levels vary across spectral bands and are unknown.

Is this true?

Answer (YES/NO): NO